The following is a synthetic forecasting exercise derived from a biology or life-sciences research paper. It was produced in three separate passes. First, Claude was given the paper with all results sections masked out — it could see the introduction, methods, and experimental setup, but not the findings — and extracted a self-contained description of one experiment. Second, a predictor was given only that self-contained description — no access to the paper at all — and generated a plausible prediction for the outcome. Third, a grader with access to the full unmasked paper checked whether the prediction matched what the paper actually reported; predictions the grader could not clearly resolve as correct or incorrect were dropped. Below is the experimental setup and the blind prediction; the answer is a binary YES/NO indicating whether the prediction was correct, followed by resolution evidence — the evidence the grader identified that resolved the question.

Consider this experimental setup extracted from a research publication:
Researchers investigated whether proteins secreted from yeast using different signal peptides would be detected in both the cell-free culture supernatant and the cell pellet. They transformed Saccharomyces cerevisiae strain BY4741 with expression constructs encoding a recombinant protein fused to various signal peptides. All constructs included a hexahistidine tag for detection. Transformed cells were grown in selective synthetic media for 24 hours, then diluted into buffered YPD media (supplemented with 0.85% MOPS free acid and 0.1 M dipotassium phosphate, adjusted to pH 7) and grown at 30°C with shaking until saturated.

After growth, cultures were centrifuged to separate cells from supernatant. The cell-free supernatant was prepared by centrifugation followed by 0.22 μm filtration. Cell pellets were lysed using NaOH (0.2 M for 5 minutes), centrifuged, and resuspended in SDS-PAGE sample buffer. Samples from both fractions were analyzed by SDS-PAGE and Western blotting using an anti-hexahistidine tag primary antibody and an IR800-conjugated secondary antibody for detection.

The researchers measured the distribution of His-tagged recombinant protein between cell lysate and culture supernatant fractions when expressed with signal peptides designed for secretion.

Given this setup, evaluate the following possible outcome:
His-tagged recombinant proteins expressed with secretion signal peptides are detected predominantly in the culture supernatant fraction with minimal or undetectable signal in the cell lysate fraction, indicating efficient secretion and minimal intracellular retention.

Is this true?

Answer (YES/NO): NO